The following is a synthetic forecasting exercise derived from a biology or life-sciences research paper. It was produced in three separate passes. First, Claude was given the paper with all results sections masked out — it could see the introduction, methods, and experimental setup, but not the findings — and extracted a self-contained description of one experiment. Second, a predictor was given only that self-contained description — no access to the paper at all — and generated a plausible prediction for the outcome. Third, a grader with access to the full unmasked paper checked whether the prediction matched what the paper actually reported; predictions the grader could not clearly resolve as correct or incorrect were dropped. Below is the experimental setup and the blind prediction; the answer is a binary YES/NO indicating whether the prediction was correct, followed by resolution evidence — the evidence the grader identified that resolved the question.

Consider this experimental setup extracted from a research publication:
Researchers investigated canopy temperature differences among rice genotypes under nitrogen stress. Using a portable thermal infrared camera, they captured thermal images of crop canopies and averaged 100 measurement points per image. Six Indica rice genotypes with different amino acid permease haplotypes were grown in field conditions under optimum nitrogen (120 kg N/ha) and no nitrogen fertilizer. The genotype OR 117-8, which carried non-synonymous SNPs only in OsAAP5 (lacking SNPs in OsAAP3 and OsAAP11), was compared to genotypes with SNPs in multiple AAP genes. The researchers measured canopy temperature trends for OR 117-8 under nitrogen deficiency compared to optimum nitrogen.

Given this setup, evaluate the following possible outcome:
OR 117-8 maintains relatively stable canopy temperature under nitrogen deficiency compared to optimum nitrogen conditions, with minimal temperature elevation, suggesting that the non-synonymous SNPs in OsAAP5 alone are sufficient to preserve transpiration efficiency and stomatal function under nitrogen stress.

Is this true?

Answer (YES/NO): NO